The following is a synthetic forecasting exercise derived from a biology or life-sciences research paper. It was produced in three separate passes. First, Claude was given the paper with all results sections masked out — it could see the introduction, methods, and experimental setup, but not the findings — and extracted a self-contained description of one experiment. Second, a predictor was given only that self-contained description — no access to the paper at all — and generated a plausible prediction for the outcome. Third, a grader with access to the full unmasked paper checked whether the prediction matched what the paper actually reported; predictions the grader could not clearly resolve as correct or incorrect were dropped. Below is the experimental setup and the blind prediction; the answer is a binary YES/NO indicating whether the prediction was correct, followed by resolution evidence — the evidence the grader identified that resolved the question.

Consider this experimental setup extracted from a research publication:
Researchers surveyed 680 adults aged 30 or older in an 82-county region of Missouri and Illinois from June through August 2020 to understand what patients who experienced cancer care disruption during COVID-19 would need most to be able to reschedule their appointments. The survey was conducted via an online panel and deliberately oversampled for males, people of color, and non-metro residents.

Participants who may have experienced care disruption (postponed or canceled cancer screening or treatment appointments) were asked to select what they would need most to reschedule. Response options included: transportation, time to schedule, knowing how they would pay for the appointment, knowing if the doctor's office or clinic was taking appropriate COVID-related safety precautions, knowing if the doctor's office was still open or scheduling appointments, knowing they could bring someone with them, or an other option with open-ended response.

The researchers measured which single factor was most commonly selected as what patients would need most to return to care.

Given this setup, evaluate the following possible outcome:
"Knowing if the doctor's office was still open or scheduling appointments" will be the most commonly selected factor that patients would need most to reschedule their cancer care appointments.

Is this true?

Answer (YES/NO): NO